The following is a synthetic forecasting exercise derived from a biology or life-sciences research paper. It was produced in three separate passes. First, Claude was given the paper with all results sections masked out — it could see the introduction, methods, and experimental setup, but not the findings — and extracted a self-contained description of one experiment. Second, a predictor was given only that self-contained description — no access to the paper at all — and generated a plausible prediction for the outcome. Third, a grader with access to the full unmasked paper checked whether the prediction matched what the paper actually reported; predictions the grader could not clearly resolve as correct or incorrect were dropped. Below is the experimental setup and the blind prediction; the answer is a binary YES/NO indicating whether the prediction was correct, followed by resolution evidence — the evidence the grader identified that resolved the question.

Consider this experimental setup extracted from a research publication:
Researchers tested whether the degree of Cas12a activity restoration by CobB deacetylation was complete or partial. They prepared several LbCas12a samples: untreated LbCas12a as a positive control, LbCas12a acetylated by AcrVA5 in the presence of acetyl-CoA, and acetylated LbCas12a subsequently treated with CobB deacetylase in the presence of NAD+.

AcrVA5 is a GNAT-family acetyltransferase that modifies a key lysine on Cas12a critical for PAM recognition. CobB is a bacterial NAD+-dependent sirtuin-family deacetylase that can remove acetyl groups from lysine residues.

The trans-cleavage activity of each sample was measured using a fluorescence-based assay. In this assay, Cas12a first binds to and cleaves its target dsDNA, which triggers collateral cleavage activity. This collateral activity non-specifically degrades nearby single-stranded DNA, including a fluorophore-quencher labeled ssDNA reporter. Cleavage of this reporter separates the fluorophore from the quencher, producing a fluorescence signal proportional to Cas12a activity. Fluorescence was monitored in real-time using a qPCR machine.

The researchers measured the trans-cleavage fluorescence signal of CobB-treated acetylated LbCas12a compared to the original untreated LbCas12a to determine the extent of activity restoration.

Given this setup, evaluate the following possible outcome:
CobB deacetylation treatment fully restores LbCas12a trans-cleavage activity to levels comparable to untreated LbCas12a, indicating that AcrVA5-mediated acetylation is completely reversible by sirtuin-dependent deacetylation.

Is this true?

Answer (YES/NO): YES